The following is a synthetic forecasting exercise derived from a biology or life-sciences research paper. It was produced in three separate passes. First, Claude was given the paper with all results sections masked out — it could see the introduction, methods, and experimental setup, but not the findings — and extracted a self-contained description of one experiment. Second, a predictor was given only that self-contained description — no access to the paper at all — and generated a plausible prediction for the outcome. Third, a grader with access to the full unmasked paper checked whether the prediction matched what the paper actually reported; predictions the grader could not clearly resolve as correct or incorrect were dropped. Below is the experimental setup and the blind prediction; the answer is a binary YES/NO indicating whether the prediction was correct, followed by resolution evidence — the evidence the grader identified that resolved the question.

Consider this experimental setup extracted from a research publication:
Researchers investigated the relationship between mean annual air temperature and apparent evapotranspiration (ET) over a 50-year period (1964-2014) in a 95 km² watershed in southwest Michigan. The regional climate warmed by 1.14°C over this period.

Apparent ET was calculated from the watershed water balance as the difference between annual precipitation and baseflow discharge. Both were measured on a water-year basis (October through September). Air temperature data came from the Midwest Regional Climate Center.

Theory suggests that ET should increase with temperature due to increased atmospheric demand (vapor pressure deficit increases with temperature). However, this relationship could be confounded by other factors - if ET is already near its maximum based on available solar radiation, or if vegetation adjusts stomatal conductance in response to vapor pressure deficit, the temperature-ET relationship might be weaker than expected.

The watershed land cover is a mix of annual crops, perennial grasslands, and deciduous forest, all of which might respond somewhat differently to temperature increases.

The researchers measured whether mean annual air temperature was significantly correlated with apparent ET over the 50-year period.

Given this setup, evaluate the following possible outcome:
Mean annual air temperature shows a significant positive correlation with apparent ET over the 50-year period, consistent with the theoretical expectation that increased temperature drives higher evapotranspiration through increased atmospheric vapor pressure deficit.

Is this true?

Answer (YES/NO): NO